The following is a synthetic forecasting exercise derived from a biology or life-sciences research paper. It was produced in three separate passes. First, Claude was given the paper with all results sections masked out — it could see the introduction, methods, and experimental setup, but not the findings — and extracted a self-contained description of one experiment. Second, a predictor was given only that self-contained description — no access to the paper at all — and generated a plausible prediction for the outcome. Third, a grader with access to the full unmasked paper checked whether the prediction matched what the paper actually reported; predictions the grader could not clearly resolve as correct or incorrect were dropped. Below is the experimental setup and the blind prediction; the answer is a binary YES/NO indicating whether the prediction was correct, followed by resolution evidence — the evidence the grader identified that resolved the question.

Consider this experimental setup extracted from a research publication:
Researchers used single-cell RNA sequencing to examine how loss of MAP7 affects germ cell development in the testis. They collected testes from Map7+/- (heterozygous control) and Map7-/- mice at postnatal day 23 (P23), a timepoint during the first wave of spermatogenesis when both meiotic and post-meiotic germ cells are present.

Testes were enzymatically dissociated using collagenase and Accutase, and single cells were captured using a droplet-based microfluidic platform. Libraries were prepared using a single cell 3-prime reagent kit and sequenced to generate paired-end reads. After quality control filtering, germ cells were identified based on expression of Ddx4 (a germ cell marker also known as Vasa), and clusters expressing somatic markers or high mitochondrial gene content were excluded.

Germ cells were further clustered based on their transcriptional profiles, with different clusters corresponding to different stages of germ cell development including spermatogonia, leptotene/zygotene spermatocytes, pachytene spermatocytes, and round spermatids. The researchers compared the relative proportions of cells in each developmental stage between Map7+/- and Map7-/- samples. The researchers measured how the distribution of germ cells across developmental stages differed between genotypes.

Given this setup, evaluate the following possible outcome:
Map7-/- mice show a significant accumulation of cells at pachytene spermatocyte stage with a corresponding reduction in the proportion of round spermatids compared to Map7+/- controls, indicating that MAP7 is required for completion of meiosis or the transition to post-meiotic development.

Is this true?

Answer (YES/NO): YES